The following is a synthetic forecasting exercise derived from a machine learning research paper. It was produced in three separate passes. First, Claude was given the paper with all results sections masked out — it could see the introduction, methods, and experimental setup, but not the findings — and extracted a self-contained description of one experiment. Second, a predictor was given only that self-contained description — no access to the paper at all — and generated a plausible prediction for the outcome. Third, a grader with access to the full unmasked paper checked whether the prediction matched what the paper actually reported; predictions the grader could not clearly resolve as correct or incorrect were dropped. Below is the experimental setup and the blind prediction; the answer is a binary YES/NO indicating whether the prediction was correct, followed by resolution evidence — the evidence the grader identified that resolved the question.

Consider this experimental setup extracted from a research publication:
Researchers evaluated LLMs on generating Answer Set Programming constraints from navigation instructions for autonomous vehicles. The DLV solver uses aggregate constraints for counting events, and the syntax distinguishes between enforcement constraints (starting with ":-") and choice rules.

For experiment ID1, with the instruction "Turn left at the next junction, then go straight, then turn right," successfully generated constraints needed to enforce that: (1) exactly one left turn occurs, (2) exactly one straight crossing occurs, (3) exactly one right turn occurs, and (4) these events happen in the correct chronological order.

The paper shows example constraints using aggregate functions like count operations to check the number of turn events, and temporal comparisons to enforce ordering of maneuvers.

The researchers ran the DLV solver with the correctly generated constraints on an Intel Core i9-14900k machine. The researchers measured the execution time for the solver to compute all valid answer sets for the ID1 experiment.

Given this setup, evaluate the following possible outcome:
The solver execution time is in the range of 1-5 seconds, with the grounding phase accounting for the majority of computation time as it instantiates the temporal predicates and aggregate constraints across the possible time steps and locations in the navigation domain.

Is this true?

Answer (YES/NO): NO